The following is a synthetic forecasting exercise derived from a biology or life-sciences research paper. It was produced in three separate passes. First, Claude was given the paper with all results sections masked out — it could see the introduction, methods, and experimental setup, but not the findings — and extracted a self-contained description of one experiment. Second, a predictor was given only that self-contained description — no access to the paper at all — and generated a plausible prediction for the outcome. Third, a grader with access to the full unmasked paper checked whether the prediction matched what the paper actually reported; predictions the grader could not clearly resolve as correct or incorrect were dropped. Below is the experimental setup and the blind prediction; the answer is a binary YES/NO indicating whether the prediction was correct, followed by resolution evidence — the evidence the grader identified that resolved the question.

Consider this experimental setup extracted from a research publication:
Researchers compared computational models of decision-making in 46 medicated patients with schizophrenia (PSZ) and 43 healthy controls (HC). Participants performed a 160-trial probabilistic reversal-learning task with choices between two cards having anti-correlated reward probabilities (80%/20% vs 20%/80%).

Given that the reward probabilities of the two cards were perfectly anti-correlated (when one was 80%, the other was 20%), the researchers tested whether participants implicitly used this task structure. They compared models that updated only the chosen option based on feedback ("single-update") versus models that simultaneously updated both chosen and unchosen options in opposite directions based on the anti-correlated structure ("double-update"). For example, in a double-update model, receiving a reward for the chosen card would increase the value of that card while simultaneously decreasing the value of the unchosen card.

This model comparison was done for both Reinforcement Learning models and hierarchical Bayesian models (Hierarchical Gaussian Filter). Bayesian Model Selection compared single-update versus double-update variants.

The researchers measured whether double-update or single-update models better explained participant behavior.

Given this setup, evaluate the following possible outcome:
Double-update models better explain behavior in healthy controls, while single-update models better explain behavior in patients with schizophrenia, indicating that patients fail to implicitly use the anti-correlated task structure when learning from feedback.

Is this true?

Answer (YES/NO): NO